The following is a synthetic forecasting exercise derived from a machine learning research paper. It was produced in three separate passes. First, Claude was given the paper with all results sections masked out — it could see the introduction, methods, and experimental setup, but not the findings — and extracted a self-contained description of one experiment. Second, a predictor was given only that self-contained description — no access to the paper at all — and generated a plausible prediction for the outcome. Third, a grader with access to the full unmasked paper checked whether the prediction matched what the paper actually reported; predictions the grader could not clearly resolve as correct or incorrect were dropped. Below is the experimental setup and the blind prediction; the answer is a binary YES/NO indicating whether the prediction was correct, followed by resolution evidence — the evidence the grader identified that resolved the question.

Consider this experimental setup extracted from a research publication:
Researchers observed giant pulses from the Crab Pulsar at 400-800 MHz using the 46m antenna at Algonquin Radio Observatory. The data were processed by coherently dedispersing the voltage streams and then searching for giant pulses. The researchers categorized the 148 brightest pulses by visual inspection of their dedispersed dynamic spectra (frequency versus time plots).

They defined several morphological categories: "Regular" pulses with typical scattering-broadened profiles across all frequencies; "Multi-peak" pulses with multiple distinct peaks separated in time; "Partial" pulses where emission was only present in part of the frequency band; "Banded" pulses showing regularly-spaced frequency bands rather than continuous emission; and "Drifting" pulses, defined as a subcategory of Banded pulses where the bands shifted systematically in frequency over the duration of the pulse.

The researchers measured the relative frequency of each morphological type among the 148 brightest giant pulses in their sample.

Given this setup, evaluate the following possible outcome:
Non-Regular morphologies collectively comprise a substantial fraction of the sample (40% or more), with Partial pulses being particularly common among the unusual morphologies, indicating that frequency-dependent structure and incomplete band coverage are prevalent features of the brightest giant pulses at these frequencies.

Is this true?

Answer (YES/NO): NO